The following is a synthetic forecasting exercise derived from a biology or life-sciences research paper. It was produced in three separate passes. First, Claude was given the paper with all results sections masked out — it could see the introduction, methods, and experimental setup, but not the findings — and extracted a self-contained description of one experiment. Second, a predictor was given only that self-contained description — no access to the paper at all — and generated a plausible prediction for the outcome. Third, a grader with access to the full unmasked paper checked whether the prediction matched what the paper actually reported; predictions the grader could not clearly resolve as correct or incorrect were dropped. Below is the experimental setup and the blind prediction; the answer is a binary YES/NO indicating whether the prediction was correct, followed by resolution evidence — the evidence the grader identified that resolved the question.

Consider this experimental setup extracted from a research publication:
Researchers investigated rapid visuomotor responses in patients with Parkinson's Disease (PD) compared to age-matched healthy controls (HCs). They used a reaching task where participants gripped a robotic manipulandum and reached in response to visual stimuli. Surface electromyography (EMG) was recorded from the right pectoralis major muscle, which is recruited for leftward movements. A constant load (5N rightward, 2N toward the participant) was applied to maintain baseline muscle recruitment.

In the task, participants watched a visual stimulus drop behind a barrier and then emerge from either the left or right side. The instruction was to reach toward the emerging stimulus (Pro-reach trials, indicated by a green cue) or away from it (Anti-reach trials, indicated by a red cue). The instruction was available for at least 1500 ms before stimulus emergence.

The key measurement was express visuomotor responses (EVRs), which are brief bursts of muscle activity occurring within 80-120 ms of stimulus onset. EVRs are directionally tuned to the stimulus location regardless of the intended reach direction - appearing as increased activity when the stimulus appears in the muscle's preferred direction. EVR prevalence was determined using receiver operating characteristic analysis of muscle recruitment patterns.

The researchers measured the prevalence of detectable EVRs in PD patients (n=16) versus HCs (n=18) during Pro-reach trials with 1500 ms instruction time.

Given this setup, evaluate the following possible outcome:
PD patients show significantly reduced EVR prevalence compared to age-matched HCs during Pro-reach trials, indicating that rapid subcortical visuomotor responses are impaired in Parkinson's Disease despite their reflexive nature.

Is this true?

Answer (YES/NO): NO